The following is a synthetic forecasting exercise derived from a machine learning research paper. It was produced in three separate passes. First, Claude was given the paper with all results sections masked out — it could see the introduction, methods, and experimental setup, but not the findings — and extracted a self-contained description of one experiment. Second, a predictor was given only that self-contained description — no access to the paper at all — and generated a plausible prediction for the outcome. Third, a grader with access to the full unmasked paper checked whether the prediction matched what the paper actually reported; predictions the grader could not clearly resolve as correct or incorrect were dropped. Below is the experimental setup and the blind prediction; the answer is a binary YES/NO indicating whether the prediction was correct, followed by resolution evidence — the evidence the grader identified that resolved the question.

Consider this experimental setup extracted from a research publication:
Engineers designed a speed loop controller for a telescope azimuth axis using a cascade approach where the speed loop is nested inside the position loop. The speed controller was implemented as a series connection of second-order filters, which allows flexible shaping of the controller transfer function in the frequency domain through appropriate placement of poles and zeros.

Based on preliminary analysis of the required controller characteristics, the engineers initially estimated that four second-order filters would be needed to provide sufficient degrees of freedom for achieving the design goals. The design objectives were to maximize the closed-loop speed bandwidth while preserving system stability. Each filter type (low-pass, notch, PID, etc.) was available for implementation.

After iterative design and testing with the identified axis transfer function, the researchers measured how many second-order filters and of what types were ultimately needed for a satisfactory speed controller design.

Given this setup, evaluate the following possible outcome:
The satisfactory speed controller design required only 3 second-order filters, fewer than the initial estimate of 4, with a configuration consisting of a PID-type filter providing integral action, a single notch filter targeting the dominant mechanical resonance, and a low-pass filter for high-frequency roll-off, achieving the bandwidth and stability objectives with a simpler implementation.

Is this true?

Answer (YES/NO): NO